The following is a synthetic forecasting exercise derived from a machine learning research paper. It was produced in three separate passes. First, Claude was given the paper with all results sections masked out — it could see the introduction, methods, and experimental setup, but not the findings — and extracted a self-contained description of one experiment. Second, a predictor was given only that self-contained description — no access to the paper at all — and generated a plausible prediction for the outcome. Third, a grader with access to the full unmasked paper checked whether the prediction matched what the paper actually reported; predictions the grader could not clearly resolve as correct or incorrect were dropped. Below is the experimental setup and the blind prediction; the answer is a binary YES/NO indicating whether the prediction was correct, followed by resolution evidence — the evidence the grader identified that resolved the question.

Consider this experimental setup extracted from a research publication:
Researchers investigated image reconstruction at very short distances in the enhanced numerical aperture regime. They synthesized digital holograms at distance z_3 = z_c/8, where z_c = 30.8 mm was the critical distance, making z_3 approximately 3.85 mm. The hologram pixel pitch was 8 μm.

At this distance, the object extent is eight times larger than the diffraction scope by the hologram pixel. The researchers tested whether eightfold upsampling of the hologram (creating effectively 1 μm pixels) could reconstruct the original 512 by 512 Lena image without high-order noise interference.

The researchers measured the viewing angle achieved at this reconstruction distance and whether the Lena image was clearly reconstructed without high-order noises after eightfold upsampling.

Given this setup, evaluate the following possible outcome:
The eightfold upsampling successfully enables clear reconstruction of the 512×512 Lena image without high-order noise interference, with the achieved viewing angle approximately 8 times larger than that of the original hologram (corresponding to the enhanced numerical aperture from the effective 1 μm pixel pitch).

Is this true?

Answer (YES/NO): YES